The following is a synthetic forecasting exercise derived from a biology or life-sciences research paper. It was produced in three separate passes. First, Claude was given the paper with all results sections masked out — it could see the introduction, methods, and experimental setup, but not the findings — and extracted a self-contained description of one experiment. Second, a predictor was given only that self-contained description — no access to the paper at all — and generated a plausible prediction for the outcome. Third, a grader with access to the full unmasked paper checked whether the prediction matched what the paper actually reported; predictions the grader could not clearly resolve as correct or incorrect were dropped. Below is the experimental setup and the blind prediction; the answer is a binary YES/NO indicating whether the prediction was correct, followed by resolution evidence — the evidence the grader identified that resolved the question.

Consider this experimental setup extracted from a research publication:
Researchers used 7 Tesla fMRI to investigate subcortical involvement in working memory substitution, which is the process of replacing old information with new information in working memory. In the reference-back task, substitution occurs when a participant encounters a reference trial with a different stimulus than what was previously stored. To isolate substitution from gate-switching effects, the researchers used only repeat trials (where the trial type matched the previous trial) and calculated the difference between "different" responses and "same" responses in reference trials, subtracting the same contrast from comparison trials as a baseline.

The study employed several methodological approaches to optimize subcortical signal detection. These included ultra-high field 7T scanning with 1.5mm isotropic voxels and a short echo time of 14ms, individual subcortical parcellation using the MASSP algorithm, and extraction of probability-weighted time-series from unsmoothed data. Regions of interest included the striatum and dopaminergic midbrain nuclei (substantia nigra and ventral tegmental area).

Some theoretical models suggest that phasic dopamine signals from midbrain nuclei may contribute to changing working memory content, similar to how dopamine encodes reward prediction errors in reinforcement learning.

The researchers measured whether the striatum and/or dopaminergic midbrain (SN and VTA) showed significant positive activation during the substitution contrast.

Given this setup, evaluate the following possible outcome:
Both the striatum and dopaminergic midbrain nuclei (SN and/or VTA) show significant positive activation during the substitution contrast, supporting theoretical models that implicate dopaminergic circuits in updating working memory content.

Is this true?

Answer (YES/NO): YES